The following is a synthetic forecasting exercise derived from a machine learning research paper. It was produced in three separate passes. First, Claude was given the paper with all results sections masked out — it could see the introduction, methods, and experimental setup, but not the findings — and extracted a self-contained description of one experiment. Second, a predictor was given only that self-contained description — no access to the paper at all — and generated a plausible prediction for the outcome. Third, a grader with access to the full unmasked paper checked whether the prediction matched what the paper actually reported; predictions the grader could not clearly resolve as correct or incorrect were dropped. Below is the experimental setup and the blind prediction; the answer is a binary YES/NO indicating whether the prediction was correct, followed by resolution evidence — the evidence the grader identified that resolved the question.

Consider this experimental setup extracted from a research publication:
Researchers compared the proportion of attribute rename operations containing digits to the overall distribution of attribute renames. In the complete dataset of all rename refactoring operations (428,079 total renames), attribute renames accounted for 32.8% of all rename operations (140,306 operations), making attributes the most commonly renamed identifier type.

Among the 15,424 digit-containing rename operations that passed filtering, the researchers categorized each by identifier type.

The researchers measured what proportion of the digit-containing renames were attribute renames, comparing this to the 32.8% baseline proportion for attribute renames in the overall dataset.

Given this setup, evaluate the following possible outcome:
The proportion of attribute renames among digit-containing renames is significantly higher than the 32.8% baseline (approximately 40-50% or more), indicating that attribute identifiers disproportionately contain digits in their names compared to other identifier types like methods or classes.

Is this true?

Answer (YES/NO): NO